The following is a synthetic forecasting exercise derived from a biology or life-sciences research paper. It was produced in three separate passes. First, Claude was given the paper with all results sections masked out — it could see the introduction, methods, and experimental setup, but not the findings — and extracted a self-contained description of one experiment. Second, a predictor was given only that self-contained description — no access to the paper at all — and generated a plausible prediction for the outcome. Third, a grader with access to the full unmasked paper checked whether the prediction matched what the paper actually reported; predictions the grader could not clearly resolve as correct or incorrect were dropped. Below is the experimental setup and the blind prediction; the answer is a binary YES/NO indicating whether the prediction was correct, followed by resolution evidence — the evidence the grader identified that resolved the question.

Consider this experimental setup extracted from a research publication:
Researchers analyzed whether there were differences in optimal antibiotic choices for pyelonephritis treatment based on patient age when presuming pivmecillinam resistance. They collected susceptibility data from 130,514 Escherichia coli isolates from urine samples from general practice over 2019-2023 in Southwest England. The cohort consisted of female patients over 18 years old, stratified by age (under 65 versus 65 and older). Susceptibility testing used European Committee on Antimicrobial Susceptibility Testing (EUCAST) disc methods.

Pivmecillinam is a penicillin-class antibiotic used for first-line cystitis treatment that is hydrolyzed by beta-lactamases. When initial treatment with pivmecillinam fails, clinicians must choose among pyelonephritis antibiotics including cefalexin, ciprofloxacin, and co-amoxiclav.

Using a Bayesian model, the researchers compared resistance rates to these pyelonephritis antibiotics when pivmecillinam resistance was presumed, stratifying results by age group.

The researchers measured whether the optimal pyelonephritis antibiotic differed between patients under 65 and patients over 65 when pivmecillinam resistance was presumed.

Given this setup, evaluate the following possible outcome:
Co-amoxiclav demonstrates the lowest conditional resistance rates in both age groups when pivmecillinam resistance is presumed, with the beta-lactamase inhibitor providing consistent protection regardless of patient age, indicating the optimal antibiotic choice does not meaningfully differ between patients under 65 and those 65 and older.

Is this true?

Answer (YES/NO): NO